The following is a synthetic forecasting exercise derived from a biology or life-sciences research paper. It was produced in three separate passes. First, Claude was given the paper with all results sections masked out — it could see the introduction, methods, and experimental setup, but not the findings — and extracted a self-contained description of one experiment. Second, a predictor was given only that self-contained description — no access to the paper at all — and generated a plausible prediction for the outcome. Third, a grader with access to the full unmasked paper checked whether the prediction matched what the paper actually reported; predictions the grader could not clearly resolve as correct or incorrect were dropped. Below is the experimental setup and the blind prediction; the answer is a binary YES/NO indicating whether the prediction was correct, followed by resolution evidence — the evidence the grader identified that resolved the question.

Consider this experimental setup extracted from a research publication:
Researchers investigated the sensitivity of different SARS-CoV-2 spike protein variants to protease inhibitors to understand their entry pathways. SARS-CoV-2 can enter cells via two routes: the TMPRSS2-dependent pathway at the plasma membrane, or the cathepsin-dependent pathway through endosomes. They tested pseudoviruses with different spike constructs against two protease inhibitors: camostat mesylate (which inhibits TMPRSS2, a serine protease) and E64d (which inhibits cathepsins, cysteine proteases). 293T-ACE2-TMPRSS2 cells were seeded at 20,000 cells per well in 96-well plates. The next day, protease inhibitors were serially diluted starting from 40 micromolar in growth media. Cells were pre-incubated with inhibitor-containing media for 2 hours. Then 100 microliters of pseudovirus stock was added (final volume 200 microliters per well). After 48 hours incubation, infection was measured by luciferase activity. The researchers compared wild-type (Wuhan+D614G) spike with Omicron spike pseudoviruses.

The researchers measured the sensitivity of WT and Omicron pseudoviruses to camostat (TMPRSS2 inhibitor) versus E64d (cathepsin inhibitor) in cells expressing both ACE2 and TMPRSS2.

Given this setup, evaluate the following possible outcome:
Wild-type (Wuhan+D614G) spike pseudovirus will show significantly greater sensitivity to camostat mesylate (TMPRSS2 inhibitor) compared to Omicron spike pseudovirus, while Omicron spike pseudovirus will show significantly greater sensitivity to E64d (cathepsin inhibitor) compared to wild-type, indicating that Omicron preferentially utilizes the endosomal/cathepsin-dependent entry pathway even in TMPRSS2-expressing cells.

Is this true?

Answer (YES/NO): YES